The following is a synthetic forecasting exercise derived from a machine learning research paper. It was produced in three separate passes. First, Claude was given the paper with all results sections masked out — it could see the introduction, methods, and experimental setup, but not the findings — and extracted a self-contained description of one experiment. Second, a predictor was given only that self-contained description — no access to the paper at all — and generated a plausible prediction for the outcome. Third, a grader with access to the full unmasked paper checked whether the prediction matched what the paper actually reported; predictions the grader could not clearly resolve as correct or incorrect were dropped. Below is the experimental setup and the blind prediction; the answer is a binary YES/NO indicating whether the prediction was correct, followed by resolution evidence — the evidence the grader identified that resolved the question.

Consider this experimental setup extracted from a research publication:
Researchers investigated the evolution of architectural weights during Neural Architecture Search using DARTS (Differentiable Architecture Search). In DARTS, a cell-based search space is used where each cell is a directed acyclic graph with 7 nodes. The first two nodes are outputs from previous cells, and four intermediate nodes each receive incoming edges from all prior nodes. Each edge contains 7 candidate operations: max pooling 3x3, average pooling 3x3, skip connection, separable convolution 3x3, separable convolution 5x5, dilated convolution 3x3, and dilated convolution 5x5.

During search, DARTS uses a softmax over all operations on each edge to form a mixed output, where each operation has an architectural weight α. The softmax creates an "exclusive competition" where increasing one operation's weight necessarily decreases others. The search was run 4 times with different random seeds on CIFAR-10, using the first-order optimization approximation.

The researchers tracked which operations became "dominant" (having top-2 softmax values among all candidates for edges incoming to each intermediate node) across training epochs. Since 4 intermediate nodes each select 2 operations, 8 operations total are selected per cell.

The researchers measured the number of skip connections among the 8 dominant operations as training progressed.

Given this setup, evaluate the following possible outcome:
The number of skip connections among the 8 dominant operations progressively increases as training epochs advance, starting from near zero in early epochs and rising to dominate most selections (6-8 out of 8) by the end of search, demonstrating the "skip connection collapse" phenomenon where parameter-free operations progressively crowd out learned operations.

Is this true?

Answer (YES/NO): NO